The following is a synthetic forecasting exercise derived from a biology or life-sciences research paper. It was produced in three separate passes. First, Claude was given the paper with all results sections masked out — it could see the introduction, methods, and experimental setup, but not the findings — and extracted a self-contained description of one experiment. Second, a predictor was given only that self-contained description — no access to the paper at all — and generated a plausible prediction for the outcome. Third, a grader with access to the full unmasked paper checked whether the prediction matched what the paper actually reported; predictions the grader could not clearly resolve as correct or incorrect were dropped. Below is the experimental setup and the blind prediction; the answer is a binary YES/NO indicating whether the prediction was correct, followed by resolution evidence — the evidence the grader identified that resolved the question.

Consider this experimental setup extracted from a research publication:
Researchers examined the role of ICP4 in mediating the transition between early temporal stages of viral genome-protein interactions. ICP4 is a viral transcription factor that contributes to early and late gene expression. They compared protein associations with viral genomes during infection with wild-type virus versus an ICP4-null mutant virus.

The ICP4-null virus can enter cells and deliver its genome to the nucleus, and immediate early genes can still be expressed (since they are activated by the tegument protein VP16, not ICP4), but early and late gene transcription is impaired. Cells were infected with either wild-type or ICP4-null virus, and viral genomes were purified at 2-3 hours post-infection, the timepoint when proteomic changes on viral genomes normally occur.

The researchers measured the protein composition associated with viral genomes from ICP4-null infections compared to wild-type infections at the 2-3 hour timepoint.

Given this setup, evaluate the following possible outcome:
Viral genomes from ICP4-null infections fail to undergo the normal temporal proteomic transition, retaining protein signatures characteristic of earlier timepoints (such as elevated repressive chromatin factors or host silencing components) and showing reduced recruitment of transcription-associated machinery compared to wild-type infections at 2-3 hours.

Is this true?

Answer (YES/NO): YES